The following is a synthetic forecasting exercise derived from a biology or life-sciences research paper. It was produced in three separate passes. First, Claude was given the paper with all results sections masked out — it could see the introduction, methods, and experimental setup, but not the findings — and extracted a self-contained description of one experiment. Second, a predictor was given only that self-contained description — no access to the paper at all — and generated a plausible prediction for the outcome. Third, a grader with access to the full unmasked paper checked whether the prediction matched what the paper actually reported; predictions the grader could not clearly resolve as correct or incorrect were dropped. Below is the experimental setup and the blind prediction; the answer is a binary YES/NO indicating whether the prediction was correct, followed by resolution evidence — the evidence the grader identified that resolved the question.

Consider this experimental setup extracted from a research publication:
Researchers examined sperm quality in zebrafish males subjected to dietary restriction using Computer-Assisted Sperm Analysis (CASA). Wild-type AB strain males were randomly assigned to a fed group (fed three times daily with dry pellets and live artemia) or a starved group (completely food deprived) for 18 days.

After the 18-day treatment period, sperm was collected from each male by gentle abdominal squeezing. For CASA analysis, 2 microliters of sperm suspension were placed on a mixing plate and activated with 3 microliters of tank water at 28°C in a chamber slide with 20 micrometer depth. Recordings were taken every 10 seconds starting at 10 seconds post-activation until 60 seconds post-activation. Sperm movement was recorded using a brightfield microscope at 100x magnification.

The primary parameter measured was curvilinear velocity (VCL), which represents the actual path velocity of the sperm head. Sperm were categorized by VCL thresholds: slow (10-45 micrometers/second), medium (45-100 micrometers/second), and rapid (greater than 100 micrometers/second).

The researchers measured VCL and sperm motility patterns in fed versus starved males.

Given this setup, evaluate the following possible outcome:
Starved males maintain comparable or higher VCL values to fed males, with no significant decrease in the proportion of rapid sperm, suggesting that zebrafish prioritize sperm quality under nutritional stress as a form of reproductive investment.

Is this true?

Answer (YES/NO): NO